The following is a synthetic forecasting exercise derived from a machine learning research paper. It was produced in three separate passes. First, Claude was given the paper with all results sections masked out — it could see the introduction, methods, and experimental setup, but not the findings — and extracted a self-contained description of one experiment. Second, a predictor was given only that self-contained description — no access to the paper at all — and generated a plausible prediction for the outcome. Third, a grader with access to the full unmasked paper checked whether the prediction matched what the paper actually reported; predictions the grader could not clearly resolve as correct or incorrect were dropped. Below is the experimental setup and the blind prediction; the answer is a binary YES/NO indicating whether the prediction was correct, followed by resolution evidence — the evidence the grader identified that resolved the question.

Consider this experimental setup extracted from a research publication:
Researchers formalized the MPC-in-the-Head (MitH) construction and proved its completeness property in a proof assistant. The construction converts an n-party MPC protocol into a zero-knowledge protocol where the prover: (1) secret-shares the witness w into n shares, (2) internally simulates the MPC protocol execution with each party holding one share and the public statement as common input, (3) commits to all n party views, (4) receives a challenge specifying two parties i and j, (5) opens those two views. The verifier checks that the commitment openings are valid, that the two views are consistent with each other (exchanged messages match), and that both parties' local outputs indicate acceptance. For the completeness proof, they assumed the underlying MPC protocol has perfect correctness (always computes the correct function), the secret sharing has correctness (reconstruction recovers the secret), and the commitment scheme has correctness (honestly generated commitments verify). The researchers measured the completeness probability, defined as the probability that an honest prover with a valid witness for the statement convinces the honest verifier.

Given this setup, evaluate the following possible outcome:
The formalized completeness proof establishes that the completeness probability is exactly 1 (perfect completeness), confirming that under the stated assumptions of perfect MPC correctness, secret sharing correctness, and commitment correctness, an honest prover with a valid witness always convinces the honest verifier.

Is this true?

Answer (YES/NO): YES